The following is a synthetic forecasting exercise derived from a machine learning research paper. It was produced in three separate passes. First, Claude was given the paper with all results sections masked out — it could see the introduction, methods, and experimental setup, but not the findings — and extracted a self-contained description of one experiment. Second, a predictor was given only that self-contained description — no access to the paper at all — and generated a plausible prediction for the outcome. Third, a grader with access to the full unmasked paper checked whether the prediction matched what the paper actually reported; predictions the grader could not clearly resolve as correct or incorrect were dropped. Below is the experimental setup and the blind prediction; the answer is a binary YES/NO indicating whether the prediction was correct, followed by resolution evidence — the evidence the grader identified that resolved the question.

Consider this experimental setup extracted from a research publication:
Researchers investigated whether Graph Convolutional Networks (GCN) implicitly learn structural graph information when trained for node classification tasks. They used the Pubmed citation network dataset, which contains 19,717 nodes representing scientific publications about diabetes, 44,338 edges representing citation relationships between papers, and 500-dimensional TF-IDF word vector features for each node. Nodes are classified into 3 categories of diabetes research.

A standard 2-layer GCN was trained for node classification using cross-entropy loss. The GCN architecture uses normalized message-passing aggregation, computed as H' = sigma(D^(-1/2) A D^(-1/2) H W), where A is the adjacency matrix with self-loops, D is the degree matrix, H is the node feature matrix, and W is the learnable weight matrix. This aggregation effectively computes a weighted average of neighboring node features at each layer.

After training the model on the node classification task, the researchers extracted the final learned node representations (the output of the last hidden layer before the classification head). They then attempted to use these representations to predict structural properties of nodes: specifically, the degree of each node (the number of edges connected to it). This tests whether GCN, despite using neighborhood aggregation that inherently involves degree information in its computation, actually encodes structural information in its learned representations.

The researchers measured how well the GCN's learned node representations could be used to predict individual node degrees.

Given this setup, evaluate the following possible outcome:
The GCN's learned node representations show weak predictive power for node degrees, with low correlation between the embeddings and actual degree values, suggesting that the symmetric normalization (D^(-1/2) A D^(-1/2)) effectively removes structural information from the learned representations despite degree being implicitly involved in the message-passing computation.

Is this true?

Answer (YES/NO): YES